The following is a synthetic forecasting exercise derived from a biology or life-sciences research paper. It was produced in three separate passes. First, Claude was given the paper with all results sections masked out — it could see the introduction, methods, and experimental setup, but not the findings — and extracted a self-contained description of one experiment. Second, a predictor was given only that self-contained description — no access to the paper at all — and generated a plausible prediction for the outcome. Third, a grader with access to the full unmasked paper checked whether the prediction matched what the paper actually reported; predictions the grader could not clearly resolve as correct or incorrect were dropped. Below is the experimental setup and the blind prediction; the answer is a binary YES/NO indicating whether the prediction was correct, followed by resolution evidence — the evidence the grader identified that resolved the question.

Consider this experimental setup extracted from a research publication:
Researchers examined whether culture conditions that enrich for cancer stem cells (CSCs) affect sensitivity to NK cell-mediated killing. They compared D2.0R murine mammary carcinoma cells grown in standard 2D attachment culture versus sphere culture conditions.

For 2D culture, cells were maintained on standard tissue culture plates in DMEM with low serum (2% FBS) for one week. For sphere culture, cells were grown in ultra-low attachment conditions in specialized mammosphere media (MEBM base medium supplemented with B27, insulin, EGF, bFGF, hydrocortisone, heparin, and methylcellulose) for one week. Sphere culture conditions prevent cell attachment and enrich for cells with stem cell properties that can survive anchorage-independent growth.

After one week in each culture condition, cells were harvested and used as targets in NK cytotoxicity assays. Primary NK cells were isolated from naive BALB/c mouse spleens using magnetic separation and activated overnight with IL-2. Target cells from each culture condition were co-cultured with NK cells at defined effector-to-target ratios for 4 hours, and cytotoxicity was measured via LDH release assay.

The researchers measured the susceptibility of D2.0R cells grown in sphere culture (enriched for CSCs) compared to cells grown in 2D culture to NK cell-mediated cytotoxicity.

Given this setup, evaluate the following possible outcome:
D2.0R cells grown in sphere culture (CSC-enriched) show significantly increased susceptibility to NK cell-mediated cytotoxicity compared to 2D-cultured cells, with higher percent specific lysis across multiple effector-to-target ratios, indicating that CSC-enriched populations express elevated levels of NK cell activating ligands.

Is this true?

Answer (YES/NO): YES